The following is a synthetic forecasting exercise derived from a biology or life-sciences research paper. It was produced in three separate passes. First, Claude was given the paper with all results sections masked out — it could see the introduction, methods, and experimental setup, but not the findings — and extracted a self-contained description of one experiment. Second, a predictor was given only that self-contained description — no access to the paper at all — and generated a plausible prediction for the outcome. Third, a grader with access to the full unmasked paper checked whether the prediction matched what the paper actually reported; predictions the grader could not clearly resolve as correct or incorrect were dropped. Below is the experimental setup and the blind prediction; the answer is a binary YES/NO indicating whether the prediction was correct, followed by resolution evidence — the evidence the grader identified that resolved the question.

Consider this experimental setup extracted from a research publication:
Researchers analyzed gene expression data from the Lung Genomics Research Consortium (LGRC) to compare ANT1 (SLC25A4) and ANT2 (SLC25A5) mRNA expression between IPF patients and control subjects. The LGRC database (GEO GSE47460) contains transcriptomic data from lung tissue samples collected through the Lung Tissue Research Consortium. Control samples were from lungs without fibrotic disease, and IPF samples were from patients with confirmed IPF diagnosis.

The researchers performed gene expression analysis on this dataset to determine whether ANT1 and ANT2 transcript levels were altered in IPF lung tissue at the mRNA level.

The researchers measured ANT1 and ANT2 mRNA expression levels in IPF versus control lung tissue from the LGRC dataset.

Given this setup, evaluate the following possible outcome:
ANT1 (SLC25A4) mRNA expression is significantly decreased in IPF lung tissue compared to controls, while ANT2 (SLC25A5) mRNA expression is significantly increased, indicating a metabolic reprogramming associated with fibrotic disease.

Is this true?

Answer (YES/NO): NO